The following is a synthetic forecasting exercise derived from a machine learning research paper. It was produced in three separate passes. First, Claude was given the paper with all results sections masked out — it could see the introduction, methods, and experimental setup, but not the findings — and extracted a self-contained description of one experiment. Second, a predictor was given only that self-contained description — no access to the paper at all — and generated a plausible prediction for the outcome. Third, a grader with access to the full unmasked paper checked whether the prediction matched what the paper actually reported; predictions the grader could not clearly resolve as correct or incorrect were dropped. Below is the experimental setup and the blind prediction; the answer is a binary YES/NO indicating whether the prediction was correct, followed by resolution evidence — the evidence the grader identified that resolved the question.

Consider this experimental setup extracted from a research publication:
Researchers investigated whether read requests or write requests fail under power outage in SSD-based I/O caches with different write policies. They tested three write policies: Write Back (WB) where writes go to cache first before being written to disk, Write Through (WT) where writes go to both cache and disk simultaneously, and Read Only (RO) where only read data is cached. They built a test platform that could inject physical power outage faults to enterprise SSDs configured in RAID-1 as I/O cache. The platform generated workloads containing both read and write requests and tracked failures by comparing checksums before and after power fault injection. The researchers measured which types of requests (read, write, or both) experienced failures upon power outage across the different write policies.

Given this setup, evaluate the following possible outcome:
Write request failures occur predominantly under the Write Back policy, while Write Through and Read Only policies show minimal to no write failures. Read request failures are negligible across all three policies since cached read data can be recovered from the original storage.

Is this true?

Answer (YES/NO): NO